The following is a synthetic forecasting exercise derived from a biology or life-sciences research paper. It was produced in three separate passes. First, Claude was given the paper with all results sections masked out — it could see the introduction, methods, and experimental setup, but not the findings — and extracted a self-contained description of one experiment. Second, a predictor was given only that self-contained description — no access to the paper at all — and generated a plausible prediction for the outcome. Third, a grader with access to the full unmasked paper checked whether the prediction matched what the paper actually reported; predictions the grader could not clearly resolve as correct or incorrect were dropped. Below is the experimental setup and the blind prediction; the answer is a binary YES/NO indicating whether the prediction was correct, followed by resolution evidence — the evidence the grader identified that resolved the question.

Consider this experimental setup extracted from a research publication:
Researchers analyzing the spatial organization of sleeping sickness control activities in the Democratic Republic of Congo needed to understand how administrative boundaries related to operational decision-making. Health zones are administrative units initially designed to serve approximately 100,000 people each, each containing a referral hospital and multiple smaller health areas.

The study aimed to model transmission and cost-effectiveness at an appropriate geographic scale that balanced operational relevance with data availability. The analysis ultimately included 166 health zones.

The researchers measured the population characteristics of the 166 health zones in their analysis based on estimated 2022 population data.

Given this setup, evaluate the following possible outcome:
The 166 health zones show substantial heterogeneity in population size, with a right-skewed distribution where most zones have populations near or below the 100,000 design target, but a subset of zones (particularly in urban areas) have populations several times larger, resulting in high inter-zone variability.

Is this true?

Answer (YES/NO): NO